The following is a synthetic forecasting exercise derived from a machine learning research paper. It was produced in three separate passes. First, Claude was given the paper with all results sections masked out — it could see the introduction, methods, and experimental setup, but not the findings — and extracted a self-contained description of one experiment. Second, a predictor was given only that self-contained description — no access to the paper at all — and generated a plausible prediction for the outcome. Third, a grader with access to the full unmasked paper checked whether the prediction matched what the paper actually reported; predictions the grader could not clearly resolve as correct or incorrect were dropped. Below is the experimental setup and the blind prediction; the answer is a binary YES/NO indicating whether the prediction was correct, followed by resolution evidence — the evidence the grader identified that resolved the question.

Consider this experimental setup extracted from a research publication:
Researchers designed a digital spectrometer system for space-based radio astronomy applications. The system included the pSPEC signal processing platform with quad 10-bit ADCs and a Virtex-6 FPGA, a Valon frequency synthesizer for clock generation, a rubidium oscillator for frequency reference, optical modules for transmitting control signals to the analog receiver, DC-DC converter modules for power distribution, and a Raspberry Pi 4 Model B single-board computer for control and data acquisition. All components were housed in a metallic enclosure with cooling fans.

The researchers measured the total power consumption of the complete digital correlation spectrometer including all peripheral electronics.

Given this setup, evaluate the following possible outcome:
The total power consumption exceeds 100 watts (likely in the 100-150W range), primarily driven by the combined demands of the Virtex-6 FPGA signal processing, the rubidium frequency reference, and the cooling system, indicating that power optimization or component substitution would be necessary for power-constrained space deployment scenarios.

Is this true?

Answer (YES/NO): NO